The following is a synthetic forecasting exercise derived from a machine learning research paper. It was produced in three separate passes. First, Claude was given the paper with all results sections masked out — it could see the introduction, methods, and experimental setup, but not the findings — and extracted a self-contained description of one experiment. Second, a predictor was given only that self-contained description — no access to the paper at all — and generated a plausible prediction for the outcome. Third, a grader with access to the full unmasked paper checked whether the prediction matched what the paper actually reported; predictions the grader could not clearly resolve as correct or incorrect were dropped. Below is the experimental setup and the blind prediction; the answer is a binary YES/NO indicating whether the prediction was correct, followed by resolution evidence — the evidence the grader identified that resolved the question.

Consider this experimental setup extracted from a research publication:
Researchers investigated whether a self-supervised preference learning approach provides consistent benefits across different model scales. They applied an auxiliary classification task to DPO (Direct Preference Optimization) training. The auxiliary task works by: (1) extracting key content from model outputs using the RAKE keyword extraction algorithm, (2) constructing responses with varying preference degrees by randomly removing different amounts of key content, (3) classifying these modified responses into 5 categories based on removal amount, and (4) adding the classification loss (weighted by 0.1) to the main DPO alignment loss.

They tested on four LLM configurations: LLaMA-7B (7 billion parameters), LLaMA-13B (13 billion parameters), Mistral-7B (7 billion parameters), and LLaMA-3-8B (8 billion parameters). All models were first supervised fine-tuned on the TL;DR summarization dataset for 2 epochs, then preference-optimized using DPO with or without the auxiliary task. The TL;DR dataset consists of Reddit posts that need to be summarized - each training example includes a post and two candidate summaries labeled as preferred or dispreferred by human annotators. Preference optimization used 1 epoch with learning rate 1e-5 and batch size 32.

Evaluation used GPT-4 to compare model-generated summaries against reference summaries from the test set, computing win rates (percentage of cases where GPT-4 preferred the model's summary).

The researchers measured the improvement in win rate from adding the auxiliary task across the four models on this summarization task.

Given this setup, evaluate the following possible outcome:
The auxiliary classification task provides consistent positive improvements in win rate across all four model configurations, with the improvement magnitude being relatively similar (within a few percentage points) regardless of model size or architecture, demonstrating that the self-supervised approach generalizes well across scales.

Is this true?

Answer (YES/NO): NO